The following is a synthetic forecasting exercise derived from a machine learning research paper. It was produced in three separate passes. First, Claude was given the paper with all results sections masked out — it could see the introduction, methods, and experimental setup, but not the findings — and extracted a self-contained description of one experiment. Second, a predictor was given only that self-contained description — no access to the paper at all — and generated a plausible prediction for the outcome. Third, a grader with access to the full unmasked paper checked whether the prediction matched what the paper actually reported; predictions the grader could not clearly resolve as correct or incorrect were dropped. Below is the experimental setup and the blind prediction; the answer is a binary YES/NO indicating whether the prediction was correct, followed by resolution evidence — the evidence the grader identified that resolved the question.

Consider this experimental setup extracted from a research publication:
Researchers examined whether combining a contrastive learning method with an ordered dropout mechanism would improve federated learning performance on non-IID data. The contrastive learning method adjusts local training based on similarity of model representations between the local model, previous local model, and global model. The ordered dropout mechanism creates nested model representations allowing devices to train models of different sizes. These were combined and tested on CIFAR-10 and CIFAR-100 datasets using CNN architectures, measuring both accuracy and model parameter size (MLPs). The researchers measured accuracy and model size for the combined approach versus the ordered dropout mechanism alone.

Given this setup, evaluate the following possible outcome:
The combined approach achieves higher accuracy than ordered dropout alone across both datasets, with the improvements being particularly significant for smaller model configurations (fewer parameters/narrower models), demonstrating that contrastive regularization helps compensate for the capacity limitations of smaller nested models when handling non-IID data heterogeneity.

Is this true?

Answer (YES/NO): NO